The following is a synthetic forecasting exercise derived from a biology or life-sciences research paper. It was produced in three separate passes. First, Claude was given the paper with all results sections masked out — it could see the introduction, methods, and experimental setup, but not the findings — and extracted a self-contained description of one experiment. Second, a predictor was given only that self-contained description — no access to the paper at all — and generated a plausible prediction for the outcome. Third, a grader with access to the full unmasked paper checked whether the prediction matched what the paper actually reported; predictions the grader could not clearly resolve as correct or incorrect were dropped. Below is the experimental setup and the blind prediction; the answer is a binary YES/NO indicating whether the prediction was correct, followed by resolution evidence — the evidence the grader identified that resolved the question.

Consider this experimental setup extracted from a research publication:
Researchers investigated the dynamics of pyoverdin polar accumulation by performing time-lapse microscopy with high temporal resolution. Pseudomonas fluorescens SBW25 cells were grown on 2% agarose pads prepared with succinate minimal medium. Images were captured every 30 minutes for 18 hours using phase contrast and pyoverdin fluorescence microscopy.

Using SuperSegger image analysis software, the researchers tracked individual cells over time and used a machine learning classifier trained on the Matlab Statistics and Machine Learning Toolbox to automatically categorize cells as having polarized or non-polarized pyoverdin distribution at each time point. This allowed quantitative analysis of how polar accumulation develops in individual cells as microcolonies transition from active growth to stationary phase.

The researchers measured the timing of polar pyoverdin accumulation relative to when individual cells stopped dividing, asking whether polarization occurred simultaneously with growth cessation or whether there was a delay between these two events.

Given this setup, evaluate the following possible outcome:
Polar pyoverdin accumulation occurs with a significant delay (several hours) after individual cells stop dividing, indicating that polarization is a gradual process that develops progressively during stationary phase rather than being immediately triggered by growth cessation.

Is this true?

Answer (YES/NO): YES